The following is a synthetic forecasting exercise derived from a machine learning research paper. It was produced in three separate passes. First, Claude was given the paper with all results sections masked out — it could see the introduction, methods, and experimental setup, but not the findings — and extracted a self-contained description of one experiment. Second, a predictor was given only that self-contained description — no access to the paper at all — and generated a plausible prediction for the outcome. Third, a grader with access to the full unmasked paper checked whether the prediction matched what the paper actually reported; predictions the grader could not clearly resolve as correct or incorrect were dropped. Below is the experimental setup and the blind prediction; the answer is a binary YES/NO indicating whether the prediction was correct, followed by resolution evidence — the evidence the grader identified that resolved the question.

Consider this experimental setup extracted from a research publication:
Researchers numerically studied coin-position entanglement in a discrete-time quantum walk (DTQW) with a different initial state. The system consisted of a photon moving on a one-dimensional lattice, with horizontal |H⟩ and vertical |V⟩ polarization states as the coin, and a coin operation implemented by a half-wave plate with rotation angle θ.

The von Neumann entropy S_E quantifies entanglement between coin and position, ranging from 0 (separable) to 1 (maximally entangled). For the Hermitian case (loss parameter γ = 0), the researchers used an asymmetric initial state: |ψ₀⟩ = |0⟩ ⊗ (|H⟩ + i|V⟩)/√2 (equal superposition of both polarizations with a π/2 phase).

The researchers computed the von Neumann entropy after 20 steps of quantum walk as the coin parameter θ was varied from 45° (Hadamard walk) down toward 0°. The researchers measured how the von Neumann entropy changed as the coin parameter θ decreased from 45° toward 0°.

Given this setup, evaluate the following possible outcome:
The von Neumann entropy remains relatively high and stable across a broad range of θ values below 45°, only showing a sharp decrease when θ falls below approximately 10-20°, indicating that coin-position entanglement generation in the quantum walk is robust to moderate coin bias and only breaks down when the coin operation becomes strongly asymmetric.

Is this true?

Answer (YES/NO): NO